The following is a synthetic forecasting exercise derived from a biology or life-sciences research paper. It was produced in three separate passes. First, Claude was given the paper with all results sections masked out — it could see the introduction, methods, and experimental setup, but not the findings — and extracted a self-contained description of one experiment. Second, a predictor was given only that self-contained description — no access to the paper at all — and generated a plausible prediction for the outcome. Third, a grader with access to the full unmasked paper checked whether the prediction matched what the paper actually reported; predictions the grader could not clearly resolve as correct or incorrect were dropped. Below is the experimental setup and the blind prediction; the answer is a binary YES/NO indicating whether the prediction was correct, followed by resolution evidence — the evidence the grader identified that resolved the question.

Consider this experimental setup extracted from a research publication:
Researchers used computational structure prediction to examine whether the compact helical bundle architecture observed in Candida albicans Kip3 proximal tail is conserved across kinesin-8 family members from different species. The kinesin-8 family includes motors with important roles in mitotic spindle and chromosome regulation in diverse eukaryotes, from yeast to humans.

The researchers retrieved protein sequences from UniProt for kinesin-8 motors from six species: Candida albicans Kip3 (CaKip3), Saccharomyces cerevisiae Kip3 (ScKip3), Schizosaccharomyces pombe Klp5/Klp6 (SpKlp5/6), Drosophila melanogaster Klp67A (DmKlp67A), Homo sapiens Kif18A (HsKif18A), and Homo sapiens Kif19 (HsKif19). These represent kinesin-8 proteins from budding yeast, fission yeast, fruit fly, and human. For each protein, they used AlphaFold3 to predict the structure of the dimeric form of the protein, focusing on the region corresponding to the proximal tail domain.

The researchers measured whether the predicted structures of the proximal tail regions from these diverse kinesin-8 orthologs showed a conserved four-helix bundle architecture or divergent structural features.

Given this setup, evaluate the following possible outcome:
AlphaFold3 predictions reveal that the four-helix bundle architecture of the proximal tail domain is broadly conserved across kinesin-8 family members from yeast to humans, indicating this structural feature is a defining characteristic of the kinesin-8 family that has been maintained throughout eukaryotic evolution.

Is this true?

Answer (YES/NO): YES